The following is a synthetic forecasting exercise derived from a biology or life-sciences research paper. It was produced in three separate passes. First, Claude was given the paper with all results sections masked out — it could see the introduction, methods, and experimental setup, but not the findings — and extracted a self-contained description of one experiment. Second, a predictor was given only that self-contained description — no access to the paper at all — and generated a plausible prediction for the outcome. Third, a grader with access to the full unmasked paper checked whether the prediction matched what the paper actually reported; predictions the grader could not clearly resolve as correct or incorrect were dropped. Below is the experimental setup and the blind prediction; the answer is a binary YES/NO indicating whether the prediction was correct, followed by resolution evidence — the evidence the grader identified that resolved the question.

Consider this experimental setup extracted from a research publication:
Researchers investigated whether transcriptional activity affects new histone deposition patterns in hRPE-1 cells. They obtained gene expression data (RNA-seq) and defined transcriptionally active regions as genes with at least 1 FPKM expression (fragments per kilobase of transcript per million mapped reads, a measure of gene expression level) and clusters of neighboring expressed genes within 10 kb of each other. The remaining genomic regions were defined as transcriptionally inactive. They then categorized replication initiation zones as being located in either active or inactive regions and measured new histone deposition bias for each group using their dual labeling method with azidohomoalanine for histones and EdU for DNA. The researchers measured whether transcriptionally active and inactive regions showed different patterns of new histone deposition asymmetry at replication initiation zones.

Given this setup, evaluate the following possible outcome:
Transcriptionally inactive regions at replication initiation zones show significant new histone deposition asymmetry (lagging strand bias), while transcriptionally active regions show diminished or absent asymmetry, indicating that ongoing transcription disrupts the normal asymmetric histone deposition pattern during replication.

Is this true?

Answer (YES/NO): NO